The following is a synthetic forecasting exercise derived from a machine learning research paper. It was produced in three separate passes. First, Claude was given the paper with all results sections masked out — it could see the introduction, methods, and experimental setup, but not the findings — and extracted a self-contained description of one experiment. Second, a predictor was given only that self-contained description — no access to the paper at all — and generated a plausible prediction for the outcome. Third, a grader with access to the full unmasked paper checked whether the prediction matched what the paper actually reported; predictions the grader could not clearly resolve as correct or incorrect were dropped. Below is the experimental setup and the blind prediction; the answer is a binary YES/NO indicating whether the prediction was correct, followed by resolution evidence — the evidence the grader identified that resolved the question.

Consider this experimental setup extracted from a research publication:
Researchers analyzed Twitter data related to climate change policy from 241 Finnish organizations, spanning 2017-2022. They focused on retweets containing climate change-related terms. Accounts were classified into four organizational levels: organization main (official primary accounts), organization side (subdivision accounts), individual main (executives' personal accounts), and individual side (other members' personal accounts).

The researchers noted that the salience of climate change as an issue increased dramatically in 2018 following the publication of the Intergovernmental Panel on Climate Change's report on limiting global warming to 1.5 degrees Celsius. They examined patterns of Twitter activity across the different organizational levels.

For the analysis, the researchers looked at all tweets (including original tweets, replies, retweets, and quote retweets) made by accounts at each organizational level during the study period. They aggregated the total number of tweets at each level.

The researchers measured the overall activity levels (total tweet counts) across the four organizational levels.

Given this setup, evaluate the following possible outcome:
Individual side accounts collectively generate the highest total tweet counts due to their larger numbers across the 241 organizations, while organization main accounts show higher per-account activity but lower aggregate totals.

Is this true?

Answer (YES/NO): YES